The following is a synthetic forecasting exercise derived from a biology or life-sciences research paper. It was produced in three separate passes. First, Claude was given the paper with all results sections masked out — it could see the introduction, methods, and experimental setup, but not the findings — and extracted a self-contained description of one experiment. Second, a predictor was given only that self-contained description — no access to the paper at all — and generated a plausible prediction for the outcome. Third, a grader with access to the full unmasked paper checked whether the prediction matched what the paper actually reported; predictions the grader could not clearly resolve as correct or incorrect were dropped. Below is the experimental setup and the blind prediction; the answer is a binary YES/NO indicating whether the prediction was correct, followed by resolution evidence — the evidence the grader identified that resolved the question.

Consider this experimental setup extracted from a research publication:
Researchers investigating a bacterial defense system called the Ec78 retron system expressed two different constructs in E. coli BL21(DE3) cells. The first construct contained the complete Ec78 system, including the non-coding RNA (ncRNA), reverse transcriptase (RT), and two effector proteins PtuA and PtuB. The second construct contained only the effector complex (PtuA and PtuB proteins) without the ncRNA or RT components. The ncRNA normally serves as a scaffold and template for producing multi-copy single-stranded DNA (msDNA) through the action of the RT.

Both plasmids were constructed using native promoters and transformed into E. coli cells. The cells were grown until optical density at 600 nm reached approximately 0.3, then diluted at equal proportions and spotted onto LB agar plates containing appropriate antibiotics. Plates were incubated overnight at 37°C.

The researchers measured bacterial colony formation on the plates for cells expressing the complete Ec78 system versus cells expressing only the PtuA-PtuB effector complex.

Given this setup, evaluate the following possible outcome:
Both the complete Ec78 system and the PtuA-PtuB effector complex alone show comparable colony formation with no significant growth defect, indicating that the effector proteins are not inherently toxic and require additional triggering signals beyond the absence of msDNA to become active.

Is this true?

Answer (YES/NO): NO